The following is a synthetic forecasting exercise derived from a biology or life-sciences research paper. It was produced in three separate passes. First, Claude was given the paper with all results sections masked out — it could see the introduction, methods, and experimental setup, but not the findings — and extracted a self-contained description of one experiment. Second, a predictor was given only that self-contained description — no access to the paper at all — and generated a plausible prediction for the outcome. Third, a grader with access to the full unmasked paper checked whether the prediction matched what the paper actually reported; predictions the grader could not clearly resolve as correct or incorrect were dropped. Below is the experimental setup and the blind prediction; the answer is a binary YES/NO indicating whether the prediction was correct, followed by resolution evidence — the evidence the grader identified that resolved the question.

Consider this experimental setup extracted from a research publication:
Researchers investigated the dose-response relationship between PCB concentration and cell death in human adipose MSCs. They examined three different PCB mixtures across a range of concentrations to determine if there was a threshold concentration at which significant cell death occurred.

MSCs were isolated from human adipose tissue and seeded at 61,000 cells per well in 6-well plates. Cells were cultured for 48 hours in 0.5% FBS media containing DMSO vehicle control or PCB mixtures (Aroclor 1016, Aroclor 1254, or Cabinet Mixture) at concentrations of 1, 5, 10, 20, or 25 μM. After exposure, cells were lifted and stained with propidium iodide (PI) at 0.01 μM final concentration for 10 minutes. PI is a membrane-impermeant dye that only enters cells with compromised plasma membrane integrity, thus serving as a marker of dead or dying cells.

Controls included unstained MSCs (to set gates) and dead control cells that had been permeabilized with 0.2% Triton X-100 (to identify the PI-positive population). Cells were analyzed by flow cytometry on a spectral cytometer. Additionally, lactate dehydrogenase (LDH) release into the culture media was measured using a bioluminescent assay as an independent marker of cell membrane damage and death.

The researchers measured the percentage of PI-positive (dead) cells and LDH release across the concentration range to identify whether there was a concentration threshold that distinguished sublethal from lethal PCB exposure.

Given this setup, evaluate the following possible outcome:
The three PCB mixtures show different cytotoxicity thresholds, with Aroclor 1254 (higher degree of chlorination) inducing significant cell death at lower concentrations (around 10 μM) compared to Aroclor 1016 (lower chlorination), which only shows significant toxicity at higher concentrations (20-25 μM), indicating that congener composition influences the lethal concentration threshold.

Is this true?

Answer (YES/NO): NO